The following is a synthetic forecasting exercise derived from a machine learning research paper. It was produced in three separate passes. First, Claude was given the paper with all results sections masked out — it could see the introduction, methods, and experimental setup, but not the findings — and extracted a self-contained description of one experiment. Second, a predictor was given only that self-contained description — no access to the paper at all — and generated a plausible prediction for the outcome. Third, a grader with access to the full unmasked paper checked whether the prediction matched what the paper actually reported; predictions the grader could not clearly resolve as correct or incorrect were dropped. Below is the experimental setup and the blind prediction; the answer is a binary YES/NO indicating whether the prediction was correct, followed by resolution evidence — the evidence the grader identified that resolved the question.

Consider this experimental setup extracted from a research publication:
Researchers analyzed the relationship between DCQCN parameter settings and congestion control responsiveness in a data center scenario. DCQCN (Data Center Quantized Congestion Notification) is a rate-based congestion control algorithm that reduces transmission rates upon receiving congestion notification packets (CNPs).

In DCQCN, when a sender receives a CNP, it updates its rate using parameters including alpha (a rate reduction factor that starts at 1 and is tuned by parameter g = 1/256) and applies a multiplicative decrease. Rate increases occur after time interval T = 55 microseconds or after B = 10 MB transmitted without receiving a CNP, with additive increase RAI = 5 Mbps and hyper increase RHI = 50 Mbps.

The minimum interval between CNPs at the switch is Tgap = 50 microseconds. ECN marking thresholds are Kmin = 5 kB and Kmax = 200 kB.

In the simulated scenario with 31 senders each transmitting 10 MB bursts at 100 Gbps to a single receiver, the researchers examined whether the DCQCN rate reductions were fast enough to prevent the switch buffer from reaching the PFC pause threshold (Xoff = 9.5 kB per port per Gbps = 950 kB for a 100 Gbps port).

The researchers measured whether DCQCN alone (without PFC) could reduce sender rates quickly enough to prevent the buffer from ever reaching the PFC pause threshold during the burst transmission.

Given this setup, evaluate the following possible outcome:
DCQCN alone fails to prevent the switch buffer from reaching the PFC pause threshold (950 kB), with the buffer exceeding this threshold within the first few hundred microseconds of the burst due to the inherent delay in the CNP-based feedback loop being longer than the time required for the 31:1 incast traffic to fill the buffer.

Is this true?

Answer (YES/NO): YES